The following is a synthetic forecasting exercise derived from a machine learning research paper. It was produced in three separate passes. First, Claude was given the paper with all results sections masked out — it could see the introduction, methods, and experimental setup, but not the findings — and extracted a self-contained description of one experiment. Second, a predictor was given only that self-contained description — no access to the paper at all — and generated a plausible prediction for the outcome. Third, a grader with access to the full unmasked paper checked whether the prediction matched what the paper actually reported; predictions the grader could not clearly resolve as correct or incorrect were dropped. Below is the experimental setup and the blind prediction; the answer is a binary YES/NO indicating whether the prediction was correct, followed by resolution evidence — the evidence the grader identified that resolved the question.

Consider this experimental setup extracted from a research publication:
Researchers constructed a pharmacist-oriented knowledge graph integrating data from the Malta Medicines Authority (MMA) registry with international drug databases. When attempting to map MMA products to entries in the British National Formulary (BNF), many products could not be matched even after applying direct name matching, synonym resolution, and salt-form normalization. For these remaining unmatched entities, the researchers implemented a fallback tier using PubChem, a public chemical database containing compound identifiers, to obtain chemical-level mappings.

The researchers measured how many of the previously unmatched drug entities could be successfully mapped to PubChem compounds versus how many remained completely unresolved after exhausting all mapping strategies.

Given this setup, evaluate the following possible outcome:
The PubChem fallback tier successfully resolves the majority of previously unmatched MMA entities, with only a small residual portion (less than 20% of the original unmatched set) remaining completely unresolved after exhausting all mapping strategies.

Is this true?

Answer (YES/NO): YES